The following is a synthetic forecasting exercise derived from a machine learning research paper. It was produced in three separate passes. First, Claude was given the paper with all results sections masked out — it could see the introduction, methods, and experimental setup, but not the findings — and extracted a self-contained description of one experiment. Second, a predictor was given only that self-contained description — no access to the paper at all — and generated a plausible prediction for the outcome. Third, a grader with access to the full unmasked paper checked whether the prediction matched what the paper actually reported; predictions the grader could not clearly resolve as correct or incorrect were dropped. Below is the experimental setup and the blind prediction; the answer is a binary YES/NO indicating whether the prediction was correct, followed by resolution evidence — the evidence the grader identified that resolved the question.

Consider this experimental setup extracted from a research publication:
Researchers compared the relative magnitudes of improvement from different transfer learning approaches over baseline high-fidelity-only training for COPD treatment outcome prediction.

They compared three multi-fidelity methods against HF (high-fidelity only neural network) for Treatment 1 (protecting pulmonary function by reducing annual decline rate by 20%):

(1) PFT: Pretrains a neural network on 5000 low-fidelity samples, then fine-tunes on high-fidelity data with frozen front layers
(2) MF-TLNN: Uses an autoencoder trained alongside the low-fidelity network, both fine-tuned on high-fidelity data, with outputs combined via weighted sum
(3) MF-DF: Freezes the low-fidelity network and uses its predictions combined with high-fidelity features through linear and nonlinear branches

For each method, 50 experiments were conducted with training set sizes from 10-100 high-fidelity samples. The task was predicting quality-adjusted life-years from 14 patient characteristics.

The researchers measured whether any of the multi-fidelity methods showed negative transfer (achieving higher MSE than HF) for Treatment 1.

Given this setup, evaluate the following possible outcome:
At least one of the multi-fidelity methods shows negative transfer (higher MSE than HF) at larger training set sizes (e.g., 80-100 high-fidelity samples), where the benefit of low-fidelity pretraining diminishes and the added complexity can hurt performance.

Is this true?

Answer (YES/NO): YES